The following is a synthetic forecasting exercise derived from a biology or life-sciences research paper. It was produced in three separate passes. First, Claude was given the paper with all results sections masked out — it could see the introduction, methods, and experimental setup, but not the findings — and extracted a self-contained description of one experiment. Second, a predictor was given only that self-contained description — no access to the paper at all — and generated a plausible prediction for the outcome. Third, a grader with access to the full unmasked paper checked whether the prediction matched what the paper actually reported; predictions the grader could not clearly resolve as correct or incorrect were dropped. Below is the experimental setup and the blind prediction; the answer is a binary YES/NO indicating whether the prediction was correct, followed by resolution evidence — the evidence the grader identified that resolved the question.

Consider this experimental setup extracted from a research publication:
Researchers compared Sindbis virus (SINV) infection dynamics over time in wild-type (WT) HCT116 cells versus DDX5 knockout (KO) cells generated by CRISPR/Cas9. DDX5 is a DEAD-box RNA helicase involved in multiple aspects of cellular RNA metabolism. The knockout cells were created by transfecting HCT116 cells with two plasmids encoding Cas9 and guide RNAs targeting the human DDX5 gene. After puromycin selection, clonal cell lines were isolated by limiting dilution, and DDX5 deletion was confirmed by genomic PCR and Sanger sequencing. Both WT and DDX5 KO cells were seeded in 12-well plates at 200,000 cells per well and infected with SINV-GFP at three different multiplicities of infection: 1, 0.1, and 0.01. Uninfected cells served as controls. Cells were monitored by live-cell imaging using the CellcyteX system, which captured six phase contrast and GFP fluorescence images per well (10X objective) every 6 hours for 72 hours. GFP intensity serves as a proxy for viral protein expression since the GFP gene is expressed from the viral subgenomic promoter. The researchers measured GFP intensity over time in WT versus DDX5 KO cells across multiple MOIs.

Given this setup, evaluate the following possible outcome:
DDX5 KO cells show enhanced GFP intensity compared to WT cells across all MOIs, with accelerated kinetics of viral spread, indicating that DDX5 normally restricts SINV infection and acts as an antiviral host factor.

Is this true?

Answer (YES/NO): NO